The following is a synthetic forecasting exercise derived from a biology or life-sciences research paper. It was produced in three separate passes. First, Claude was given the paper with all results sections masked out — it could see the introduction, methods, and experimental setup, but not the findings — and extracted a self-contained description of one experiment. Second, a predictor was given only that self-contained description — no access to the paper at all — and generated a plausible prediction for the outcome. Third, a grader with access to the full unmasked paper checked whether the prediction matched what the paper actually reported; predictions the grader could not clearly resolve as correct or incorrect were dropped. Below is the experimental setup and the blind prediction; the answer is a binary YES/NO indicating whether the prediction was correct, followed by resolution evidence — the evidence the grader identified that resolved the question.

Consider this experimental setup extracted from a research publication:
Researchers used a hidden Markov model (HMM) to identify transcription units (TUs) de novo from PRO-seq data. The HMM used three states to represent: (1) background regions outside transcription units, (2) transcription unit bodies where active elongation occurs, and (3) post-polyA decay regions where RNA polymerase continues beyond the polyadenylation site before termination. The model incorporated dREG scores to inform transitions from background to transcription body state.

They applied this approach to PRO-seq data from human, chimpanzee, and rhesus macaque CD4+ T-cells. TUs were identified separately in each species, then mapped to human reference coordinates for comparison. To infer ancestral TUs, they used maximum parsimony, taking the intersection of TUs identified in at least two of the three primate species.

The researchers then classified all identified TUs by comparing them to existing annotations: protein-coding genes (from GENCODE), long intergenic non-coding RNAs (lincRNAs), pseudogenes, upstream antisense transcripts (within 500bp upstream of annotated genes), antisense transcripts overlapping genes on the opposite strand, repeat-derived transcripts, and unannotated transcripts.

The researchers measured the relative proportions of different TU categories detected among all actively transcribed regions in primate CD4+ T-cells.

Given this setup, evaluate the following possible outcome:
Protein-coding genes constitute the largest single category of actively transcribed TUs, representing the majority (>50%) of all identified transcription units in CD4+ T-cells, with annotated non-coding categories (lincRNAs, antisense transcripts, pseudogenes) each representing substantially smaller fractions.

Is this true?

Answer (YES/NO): NO